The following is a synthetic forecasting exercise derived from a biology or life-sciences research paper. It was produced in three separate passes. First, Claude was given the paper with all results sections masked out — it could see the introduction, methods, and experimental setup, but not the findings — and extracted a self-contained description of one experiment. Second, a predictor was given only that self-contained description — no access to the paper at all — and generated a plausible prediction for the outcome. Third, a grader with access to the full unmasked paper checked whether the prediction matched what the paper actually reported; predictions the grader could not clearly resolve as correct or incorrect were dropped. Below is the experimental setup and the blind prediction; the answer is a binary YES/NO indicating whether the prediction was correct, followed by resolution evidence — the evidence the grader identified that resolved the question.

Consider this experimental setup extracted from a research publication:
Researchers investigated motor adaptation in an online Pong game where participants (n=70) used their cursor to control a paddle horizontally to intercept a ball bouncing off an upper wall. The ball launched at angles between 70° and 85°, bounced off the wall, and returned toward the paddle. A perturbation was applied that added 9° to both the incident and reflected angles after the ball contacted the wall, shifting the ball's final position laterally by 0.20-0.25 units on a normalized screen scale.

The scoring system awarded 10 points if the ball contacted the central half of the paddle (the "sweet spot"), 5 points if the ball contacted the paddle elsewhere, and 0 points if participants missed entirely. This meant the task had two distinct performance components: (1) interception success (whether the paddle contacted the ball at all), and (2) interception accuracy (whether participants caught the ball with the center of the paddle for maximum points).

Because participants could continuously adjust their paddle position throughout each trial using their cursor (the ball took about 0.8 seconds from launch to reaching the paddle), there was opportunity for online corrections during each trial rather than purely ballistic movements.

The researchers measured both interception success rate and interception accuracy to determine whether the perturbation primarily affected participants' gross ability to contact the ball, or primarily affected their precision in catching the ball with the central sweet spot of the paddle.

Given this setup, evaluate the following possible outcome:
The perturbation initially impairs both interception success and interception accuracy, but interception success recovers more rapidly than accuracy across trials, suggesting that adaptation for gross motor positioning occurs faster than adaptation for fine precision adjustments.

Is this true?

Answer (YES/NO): NO